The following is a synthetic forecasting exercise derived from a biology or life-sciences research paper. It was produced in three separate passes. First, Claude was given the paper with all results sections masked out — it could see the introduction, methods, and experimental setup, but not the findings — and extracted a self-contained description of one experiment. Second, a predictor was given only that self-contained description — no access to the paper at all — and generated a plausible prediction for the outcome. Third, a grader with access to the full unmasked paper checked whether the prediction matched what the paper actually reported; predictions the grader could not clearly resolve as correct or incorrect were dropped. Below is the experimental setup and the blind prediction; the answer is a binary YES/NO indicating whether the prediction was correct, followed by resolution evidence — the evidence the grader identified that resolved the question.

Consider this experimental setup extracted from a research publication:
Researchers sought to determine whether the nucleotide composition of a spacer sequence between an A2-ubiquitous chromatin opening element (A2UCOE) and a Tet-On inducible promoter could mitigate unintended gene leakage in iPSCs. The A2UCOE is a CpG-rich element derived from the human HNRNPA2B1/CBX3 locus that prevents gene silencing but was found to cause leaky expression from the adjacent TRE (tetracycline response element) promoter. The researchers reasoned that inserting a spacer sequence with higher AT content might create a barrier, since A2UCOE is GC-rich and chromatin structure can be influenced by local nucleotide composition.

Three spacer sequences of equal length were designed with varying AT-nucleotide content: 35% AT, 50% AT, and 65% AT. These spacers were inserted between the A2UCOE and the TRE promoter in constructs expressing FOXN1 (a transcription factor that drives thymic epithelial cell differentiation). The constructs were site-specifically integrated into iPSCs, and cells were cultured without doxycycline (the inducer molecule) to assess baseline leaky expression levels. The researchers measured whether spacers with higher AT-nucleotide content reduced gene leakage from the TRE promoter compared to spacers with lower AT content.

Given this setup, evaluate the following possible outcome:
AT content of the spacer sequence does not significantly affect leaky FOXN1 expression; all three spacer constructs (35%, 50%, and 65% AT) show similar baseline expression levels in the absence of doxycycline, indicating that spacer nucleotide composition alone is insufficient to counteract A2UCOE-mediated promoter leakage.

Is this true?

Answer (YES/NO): YES